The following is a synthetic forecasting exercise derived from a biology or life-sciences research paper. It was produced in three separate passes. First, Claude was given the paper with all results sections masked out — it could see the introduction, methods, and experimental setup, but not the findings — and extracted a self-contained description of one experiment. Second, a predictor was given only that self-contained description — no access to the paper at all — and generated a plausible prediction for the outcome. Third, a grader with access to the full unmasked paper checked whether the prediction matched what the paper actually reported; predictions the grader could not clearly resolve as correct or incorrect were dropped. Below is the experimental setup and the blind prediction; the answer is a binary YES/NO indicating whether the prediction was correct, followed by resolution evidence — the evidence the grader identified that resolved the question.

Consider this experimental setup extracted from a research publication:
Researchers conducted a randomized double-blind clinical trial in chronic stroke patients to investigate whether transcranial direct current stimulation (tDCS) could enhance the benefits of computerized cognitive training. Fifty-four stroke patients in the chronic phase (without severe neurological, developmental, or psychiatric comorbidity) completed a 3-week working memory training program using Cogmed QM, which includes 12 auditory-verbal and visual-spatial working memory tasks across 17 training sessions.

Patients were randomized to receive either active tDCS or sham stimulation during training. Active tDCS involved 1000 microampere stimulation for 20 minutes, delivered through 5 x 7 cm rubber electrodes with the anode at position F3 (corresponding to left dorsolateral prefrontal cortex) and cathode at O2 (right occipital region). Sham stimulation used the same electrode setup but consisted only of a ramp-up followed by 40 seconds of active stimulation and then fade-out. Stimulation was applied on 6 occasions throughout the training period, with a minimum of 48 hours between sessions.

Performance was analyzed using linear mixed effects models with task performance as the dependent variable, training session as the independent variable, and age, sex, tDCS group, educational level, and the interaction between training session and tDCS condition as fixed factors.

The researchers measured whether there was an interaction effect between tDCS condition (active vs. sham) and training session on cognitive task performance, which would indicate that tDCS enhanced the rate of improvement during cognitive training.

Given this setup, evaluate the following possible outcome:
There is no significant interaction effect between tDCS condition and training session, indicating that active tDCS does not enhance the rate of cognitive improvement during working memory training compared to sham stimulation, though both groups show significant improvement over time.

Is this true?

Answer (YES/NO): YES